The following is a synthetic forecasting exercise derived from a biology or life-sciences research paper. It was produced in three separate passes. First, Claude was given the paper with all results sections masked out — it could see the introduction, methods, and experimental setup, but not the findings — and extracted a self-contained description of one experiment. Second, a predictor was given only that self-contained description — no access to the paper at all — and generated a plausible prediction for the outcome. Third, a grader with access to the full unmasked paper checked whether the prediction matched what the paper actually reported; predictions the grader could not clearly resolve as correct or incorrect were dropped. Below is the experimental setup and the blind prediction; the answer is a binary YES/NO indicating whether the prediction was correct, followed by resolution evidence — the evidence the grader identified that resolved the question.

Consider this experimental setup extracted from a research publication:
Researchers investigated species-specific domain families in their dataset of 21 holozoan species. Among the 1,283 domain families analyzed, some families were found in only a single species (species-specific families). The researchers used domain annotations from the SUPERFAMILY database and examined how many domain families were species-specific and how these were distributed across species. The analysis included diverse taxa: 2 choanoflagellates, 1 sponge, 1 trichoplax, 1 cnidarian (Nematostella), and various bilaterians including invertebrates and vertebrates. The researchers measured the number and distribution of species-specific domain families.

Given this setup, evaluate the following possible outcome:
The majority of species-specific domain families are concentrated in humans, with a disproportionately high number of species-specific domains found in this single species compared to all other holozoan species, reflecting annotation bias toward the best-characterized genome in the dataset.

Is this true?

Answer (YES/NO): NO